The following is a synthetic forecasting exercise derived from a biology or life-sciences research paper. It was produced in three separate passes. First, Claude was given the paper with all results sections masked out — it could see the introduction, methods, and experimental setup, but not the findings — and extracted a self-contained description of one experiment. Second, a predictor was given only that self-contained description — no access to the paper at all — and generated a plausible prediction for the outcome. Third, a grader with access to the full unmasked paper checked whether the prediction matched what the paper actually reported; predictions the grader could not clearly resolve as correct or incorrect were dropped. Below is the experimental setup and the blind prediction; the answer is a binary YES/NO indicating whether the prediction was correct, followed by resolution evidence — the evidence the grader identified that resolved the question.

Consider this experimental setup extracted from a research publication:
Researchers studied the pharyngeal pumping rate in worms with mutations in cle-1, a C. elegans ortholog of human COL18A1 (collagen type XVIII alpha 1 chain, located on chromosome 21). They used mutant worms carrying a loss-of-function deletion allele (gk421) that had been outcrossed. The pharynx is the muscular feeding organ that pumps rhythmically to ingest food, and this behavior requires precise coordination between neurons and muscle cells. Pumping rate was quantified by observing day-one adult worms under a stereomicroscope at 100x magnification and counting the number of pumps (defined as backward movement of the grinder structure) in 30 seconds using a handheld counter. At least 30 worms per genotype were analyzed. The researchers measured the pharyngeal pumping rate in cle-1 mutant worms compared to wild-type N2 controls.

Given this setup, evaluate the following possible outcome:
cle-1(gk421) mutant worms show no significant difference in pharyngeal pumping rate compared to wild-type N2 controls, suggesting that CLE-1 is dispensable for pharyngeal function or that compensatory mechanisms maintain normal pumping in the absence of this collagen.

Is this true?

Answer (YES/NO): NO